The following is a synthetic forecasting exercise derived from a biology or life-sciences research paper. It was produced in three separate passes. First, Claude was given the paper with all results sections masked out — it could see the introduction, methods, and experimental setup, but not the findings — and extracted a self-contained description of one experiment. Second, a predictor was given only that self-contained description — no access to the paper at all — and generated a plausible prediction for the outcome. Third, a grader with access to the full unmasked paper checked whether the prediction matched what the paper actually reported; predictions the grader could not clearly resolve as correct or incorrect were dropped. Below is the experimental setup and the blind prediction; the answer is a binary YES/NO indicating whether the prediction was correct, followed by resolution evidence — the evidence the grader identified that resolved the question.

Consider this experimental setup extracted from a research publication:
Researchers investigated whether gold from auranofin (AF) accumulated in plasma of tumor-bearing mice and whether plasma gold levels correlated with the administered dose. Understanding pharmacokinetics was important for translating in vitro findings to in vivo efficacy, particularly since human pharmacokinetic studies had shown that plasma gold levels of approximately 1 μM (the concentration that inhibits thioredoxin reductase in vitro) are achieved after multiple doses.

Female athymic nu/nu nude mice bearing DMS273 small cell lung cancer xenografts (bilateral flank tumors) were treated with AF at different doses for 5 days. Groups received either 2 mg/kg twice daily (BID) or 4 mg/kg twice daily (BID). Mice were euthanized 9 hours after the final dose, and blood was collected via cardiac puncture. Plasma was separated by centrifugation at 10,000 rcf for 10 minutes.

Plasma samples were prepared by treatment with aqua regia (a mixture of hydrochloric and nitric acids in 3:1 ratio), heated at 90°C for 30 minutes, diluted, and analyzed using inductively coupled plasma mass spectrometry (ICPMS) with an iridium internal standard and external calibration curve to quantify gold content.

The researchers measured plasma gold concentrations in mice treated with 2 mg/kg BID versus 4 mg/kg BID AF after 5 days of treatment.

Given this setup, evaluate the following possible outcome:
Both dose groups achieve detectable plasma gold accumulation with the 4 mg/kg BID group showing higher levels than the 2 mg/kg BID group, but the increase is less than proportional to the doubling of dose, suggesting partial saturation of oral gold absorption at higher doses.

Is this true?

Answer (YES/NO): NO